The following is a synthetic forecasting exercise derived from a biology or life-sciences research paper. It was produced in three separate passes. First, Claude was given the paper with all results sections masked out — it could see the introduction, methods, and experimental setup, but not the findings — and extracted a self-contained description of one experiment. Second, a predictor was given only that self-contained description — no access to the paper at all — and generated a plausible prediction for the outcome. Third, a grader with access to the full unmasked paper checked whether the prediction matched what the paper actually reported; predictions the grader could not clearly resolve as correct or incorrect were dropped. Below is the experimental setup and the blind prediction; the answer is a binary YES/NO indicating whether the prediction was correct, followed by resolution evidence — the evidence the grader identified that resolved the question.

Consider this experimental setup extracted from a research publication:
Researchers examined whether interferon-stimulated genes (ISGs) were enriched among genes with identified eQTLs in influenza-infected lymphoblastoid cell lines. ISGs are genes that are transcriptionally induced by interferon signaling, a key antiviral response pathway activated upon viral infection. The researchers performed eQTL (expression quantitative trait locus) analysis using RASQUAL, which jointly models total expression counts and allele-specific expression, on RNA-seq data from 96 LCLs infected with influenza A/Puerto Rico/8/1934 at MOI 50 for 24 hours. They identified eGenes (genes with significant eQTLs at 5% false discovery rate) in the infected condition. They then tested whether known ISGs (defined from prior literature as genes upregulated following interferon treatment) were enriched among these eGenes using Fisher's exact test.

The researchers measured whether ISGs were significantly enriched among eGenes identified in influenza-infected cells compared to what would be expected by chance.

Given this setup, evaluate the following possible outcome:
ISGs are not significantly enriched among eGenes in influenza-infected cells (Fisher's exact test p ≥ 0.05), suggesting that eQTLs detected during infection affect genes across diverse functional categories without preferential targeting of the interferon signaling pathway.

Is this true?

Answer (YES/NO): NO